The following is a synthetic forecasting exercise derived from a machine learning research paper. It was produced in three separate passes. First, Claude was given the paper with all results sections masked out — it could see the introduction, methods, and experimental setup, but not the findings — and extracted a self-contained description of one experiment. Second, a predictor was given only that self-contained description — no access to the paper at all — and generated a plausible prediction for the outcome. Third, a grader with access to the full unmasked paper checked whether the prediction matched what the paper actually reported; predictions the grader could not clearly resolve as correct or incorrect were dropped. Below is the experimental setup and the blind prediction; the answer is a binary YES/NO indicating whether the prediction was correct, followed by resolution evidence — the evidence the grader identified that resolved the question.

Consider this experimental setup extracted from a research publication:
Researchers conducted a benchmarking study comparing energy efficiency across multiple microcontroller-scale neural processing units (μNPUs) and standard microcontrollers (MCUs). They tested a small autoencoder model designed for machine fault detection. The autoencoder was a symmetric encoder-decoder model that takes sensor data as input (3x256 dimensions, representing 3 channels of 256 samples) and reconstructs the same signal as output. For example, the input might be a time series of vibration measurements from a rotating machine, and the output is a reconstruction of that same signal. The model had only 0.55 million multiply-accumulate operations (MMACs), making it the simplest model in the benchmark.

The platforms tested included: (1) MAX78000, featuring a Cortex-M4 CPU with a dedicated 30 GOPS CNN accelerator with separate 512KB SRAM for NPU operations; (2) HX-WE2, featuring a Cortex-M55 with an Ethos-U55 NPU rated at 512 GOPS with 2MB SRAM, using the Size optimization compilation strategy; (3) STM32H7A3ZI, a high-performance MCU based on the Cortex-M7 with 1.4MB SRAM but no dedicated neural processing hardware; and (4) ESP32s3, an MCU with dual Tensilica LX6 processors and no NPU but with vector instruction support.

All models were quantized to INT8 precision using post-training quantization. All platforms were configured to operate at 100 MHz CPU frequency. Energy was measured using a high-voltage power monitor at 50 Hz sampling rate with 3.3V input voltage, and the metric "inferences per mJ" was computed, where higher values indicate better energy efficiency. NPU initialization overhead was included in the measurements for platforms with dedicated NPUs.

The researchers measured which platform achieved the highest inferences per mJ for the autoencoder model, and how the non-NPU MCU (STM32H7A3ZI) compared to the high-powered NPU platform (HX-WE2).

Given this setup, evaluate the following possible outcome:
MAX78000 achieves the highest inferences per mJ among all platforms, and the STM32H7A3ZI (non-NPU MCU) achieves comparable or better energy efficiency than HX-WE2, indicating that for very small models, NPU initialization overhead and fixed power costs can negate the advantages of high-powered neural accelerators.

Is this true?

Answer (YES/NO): YES